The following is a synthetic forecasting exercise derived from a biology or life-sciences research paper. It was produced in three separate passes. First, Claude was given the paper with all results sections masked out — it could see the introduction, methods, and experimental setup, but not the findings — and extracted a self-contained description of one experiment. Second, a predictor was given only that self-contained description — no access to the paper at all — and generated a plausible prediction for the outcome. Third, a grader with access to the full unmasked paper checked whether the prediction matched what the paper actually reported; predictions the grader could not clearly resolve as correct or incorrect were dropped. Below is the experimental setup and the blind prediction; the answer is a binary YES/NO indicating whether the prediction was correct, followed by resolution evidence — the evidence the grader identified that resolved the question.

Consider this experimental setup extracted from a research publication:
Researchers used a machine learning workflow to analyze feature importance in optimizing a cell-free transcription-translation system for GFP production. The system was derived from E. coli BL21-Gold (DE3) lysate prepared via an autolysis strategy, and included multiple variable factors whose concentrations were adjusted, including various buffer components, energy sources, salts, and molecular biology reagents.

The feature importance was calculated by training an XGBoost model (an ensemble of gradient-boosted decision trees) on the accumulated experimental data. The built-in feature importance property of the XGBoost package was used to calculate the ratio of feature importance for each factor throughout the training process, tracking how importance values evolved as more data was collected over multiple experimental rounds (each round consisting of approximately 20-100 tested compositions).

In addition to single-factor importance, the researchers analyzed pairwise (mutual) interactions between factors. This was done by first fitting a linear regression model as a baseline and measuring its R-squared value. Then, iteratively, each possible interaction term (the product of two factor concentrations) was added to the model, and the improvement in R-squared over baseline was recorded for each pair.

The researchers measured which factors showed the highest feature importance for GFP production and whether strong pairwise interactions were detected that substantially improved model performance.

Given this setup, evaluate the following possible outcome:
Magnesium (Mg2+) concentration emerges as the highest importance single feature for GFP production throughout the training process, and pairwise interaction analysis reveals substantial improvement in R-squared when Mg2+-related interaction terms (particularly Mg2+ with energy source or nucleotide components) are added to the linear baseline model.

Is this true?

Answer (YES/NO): NO